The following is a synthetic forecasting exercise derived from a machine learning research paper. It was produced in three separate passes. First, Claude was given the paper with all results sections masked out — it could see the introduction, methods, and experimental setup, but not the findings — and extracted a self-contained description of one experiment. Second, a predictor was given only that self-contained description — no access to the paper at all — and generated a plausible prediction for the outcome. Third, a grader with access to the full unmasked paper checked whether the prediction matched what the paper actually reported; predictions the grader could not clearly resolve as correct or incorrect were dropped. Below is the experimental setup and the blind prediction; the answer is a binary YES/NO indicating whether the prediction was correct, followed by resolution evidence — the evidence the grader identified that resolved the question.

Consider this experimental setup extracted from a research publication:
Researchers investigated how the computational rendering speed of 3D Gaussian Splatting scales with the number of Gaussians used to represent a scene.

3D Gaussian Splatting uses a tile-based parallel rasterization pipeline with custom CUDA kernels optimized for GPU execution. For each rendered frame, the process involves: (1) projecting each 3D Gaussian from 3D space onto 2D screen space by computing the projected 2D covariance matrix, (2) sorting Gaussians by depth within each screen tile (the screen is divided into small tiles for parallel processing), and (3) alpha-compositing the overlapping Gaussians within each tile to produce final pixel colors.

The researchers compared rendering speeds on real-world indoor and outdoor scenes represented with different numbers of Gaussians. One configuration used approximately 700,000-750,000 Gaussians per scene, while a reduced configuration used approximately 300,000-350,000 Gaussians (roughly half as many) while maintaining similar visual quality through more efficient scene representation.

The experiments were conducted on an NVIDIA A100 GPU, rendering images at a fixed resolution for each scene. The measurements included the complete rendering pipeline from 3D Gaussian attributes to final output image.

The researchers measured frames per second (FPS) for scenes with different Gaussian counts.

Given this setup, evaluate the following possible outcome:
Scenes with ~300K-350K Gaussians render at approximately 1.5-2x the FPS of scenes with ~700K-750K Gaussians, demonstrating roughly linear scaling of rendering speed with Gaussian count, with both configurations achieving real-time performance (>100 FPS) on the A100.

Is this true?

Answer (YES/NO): NO